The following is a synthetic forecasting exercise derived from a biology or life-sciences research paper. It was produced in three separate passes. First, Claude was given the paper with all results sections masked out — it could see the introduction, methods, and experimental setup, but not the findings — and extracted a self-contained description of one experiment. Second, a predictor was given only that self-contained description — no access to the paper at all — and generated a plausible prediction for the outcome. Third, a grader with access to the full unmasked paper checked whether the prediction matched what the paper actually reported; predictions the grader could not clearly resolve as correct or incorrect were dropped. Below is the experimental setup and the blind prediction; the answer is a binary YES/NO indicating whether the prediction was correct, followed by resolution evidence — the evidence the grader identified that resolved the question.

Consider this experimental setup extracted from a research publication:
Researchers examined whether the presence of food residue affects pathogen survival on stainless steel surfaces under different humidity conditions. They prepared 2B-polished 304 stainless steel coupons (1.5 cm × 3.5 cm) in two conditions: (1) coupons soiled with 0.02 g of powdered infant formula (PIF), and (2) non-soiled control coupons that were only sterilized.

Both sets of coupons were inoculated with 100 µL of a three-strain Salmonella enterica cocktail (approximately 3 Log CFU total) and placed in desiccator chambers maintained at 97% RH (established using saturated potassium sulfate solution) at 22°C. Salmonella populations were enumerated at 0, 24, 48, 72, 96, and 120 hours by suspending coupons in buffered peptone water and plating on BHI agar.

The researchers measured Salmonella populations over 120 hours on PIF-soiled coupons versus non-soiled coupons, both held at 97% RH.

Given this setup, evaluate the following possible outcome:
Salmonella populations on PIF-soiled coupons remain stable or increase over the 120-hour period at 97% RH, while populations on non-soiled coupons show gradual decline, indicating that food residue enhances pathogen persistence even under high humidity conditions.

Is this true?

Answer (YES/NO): NO